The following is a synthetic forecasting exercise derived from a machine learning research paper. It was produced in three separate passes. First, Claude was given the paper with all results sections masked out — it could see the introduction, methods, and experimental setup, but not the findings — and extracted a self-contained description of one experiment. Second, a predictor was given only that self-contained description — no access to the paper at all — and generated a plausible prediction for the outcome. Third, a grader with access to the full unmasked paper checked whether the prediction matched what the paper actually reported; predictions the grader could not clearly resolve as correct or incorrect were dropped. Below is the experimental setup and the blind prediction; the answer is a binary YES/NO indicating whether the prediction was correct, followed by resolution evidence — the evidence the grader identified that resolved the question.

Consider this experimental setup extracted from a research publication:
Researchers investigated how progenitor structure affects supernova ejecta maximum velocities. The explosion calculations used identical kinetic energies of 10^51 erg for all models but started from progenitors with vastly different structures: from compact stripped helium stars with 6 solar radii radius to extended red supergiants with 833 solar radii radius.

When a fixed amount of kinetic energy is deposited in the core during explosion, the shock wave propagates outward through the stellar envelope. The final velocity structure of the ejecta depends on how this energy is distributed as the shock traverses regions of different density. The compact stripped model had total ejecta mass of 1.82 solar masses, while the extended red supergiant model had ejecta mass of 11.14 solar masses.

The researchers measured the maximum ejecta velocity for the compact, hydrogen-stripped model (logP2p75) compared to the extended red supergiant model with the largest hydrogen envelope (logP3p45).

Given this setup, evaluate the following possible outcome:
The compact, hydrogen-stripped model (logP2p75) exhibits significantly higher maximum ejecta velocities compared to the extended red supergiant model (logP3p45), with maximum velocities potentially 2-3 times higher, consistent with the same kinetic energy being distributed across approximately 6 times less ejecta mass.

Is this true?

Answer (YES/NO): NO